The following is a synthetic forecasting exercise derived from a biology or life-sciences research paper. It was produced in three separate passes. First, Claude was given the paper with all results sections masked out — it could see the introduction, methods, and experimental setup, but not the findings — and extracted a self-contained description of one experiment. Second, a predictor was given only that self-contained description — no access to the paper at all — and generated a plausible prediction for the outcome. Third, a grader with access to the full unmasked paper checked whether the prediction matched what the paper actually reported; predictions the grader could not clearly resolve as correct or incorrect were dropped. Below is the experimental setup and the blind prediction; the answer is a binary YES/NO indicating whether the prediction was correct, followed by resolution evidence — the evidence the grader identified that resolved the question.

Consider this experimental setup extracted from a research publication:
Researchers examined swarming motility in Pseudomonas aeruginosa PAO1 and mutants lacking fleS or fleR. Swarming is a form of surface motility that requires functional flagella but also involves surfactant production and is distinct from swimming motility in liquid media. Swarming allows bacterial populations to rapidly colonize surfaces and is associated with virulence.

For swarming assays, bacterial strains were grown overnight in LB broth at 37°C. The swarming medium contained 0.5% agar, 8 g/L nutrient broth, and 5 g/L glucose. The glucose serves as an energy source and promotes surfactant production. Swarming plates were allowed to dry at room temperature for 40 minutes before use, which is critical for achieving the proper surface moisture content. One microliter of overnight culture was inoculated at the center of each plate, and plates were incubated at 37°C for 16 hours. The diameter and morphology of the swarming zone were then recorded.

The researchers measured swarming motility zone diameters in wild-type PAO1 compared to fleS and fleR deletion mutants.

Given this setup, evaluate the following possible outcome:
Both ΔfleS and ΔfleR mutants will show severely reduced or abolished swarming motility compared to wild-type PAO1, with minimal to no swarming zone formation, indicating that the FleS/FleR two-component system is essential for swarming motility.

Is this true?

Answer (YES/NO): YES